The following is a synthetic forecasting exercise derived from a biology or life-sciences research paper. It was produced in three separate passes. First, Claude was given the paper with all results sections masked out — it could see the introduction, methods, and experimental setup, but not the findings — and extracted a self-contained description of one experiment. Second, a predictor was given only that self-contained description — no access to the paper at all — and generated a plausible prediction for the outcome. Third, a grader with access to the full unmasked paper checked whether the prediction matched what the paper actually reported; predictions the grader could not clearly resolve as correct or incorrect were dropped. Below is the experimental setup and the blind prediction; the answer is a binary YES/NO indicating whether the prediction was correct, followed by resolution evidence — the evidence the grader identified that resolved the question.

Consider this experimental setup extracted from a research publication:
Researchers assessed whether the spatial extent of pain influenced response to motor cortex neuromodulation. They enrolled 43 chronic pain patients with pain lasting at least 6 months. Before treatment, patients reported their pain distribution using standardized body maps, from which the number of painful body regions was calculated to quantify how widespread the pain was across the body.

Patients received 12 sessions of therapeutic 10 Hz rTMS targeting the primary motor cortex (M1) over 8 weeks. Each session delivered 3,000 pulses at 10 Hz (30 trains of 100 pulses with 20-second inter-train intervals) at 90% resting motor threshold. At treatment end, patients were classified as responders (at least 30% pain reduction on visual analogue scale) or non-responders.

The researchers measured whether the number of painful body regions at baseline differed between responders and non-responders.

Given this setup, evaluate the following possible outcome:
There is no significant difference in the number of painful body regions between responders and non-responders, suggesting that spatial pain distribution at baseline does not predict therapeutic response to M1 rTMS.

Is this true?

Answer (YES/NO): YES